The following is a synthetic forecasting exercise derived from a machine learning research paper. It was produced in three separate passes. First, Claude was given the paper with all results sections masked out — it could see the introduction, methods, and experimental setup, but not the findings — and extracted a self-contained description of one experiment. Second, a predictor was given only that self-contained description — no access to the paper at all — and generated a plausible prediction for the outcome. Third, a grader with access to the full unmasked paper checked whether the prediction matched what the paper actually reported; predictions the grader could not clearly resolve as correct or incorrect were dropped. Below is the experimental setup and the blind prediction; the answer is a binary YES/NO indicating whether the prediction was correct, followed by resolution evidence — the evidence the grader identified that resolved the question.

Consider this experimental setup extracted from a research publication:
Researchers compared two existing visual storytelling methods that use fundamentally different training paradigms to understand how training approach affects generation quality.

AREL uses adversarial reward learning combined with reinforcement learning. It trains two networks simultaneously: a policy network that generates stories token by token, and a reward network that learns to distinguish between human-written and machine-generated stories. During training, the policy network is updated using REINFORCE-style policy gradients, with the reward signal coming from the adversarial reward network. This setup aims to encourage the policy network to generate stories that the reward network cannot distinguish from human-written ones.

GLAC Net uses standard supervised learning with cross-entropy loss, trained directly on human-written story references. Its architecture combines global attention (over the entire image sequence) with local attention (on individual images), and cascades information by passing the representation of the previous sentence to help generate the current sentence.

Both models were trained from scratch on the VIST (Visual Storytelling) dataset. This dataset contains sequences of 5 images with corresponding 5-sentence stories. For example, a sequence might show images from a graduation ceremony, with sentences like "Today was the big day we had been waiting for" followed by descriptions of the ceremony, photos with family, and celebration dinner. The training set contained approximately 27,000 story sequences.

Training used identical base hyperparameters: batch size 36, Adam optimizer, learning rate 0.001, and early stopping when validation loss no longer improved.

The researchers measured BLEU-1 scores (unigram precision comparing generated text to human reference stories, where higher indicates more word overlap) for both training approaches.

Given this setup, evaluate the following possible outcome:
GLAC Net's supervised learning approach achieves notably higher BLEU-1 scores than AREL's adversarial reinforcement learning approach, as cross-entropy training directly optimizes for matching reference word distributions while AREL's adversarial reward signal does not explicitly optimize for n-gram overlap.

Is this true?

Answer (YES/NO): YES